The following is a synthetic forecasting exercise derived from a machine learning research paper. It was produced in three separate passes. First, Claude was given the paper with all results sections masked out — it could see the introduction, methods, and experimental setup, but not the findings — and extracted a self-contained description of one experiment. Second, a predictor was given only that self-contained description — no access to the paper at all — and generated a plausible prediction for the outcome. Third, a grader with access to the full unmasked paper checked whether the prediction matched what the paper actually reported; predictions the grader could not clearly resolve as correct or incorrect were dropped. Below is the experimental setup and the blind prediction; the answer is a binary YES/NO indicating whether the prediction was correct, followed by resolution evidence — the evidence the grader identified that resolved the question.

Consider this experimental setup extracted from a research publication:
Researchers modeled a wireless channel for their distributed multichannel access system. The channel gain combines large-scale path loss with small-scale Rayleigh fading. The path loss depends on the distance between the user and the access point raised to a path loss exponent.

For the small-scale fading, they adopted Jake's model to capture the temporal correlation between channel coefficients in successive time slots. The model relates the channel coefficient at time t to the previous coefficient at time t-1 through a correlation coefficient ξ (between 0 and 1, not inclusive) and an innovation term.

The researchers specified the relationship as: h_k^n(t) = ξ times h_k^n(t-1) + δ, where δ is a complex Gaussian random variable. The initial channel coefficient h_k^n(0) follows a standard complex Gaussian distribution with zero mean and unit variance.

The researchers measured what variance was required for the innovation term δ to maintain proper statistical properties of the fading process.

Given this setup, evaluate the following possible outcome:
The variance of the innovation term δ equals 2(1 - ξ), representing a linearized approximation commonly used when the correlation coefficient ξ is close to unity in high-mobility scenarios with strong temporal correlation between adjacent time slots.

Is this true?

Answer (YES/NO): NO